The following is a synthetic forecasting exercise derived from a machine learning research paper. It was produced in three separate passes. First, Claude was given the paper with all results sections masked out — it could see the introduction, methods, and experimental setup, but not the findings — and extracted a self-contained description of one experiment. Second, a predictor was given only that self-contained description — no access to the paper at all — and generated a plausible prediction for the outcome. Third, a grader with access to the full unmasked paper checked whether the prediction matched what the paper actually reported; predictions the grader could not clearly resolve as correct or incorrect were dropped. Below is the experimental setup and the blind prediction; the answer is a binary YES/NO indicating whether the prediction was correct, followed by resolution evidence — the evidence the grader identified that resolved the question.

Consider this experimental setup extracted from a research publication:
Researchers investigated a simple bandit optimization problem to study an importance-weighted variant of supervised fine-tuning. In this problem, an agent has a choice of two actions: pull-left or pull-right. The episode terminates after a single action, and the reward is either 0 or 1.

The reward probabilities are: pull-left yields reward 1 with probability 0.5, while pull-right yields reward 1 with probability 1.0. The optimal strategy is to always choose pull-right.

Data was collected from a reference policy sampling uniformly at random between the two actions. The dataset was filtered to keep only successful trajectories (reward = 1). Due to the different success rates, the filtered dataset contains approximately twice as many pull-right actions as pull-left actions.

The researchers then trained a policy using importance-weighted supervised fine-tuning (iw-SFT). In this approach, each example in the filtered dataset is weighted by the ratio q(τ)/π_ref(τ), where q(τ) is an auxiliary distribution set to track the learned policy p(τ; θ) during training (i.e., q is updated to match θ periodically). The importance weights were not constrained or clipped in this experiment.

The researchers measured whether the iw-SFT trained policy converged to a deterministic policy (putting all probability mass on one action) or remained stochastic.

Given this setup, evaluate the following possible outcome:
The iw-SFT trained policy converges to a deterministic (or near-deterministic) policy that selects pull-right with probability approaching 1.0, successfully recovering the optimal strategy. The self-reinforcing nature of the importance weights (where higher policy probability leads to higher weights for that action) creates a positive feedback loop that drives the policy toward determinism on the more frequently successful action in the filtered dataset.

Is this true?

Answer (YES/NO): YES